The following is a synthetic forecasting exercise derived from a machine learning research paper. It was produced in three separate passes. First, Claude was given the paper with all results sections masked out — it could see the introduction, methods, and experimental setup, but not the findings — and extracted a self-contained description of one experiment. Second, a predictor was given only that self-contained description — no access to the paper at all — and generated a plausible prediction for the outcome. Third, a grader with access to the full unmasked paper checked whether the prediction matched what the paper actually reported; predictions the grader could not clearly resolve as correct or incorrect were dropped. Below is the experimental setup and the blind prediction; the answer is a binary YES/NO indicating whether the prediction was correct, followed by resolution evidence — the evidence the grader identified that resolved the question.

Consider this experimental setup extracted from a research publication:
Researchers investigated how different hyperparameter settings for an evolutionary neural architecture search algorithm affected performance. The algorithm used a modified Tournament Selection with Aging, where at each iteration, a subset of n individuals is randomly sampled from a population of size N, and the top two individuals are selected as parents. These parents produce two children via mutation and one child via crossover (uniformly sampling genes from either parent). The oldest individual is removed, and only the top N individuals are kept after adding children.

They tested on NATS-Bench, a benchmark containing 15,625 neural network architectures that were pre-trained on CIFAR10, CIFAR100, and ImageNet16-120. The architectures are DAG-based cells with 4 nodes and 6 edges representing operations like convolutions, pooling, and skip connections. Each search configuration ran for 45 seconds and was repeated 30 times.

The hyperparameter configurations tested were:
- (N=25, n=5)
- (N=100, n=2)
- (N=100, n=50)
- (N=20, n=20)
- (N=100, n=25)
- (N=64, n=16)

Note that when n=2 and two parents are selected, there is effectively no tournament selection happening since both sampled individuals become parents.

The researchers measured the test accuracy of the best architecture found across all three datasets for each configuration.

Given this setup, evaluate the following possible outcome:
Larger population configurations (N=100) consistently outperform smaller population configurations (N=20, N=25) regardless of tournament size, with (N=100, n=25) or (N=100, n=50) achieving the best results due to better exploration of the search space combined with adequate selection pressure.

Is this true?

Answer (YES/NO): NO